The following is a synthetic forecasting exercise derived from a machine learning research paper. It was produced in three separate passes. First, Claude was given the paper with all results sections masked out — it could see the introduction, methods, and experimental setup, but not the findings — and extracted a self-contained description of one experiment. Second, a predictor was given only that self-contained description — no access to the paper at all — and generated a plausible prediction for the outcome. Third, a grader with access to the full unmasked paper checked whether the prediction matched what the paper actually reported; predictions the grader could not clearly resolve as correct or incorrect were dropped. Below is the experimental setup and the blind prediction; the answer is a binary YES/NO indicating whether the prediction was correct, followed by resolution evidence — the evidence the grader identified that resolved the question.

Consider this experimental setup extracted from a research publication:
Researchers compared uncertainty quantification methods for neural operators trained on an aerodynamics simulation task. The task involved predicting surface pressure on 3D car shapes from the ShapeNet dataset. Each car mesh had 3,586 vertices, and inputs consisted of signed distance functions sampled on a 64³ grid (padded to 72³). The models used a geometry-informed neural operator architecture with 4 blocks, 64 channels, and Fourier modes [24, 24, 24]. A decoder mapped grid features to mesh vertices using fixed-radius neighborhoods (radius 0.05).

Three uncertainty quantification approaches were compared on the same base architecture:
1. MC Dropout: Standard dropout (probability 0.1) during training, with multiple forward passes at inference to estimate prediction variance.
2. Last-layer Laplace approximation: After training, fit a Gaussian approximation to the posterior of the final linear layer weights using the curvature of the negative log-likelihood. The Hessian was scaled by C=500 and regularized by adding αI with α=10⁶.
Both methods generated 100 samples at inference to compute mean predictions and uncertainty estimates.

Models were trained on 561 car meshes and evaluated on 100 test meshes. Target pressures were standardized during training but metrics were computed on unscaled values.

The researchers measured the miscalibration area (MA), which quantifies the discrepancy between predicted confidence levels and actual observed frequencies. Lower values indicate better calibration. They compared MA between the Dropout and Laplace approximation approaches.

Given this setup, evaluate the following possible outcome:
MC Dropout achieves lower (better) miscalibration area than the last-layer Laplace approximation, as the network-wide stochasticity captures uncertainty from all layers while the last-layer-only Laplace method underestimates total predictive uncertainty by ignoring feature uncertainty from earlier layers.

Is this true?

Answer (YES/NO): NO